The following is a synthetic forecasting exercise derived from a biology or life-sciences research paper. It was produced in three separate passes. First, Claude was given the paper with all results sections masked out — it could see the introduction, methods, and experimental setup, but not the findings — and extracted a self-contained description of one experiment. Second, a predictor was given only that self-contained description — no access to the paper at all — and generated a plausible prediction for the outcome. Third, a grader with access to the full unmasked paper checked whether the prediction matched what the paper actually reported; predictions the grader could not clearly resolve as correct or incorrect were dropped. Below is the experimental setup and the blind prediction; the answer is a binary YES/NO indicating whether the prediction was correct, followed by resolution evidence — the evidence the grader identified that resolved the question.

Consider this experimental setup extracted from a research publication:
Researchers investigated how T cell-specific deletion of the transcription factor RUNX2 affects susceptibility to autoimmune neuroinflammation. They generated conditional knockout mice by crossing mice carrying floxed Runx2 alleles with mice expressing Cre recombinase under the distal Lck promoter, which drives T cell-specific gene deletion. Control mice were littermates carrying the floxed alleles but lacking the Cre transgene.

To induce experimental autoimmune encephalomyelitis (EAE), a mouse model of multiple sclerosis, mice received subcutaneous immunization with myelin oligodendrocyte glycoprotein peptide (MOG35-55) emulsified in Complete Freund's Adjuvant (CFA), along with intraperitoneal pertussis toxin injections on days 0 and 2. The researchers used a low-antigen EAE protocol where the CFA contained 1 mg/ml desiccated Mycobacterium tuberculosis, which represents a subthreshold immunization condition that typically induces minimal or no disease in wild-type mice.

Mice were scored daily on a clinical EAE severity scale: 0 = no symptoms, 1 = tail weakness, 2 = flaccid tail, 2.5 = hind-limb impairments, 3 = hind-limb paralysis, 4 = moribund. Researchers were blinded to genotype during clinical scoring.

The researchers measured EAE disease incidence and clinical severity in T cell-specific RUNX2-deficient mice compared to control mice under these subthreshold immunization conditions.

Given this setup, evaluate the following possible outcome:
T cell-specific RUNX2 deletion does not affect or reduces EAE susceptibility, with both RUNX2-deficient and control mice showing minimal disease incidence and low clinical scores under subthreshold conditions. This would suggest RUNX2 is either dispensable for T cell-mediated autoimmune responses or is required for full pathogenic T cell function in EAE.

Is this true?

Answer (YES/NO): NO